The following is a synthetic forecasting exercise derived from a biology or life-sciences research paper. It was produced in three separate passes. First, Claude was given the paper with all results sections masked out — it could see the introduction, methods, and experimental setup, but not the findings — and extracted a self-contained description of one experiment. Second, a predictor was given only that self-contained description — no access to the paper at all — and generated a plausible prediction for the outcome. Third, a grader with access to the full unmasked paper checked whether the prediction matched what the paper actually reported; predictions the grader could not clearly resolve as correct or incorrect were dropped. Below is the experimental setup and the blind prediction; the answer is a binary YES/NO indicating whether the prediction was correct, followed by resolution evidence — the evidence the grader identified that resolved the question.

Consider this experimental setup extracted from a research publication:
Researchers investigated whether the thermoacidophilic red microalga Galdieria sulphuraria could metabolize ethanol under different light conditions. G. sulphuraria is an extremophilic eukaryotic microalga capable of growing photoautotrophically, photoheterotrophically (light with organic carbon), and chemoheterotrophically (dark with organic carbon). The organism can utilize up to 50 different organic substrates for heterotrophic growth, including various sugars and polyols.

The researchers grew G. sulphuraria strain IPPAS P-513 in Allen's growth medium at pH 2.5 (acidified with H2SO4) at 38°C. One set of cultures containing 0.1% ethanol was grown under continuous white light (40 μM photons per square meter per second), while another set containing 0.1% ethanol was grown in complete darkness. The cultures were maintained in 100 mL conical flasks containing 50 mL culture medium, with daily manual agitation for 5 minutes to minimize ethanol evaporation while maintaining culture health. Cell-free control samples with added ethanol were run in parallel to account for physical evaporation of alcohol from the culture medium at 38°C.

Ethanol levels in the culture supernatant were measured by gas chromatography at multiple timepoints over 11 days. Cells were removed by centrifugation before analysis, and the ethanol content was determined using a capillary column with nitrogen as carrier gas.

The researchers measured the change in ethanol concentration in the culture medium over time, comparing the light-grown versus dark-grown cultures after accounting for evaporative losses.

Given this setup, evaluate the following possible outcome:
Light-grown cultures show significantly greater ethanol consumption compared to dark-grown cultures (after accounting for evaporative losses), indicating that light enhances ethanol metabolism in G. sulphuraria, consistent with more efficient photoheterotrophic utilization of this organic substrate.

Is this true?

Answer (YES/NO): YES